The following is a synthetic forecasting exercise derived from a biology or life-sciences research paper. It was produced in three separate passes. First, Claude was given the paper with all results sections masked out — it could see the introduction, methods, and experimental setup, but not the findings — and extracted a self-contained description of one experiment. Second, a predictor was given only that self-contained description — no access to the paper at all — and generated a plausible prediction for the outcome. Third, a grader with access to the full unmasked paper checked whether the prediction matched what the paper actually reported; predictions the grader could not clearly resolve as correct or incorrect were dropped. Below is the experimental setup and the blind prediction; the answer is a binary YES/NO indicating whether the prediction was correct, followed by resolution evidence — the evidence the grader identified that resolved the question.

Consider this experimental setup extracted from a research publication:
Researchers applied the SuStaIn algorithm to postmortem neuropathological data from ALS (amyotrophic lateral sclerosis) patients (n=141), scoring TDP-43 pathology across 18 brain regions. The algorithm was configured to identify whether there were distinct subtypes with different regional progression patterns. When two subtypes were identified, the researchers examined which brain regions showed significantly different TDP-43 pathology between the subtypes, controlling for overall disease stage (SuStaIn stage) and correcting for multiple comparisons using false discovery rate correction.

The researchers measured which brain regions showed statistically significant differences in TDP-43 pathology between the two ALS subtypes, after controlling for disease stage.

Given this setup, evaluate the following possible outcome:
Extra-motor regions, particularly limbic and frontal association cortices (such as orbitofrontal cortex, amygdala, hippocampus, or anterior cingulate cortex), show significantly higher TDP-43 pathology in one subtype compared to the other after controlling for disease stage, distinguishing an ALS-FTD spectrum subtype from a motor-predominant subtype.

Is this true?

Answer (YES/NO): NO